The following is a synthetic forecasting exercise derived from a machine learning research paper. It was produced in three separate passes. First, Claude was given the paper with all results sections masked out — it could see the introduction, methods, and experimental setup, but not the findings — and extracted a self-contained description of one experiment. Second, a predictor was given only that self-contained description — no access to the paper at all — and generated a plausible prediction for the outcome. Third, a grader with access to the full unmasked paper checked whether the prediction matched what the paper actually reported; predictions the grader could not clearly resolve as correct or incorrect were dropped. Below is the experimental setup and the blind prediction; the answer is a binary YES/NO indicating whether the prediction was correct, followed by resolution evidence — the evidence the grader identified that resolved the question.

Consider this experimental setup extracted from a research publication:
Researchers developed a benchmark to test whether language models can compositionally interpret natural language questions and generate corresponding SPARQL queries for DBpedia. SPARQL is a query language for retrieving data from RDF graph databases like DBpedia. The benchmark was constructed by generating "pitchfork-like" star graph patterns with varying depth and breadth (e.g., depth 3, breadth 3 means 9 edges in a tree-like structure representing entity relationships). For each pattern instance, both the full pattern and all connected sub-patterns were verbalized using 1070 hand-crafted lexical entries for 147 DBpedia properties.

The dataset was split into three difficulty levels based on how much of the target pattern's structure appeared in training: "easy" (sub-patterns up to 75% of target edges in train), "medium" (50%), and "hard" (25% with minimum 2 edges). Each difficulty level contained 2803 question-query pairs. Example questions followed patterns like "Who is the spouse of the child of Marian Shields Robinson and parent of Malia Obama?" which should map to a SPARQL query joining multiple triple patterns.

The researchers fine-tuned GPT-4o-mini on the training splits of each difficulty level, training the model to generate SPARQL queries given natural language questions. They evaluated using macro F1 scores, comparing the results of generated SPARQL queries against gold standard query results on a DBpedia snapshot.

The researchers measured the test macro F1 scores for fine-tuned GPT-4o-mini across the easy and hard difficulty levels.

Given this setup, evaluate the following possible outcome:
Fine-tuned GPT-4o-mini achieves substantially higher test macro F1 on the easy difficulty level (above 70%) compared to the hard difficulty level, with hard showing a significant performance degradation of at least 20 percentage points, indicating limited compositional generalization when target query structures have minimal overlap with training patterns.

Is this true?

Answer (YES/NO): NO